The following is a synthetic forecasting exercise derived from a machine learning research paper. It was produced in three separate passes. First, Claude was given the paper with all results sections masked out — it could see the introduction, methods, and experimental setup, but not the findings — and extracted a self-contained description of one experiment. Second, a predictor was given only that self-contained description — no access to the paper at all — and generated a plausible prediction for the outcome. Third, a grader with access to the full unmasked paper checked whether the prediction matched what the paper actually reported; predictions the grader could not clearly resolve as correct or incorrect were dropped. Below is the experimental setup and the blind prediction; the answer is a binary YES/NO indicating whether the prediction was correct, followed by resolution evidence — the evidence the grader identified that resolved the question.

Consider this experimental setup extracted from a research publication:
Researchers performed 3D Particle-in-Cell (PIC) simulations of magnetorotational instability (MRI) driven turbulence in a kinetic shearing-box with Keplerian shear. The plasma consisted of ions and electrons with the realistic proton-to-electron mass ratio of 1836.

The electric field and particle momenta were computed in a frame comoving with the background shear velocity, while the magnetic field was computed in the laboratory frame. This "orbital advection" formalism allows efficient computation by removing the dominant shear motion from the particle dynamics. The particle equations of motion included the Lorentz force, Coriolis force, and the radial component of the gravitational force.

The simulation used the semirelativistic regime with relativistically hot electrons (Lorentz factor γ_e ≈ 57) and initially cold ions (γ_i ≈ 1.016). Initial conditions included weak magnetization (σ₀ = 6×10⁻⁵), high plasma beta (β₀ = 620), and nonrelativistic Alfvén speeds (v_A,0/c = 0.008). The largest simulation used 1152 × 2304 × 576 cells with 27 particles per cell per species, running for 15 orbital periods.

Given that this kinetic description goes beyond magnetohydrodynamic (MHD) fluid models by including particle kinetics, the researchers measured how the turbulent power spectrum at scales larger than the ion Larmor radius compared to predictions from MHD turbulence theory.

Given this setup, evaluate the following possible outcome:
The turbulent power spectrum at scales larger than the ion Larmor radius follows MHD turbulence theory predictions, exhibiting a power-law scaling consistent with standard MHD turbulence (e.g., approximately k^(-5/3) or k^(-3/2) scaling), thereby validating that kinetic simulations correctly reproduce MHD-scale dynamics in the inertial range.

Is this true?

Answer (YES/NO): YES